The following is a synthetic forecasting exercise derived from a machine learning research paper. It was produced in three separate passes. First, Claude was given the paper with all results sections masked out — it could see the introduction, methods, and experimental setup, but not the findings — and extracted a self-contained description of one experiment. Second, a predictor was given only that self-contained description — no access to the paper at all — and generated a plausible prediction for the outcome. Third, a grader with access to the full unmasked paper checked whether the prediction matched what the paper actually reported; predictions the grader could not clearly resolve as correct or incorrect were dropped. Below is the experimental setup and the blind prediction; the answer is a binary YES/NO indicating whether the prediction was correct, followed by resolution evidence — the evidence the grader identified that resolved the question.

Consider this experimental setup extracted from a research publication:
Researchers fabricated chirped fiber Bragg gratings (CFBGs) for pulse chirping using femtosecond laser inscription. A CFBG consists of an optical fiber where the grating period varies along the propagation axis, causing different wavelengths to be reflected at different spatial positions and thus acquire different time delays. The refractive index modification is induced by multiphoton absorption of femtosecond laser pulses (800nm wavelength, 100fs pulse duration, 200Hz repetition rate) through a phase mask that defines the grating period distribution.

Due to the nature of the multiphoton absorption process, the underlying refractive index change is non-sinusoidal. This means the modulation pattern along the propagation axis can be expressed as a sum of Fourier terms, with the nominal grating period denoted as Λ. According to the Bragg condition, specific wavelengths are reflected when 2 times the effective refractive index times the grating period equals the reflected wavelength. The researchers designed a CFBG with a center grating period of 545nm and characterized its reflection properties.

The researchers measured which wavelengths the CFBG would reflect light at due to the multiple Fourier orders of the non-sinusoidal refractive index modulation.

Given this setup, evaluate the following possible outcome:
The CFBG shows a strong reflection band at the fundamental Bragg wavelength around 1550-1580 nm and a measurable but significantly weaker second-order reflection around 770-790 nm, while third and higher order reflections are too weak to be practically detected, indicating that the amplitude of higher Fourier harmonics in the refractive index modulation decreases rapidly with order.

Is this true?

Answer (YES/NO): NO